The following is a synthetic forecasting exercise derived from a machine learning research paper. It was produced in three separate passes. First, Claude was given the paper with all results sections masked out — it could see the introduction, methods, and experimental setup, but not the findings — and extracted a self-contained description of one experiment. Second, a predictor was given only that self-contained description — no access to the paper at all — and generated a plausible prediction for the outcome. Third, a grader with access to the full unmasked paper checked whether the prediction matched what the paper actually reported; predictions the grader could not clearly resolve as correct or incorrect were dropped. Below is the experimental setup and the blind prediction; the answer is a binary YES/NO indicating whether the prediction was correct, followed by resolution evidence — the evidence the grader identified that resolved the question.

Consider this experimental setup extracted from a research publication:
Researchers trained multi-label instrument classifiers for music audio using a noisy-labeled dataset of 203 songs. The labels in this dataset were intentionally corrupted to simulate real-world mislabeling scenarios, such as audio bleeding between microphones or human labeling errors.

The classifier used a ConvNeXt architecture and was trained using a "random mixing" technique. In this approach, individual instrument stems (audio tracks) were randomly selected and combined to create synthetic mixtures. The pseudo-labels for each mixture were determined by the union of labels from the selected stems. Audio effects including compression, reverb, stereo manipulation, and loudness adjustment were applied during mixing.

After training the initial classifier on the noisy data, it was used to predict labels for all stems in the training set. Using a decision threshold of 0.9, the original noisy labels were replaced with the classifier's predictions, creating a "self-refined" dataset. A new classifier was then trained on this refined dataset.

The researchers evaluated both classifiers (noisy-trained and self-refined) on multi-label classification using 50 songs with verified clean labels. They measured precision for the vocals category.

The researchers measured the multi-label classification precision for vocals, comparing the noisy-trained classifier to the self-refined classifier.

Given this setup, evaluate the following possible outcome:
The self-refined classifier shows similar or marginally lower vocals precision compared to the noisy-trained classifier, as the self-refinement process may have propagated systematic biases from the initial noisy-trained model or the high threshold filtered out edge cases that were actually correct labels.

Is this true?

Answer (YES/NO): NO